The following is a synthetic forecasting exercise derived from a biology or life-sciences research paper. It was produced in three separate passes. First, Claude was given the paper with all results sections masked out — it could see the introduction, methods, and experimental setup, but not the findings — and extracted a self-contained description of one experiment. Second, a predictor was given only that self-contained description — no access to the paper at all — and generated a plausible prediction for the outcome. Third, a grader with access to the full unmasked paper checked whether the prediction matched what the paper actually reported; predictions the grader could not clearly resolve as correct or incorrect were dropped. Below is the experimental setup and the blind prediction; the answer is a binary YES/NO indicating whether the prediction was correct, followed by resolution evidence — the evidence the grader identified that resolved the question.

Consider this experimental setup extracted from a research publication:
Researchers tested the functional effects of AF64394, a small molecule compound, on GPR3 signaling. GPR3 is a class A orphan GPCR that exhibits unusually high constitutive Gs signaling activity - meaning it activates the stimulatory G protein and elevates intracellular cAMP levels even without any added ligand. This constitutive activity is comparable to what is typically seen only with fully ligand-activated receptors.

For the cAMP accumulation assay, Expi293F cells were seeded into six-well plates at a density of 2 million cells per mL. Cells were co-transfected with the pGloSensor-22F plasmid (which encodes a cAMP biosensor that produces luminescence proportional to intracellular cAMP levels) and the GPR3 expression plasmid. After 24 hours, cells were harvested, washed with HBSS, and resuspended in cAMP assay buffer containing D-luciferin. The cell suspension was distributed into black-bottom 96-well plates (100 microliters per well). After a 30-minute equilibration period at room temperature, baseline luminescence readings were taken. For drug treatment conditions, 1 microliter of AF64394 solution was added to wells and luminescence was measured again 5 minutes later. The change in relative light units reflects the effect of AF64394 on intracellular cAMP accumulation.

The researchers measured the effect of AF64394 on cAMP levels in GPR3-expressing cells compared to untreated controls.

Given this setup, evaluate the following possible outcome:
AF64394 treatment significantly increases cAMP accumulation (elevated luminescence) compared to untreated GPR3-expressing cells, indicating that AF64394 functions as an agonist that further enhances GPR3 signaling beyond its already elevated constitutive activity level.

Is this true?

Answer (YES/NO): NO